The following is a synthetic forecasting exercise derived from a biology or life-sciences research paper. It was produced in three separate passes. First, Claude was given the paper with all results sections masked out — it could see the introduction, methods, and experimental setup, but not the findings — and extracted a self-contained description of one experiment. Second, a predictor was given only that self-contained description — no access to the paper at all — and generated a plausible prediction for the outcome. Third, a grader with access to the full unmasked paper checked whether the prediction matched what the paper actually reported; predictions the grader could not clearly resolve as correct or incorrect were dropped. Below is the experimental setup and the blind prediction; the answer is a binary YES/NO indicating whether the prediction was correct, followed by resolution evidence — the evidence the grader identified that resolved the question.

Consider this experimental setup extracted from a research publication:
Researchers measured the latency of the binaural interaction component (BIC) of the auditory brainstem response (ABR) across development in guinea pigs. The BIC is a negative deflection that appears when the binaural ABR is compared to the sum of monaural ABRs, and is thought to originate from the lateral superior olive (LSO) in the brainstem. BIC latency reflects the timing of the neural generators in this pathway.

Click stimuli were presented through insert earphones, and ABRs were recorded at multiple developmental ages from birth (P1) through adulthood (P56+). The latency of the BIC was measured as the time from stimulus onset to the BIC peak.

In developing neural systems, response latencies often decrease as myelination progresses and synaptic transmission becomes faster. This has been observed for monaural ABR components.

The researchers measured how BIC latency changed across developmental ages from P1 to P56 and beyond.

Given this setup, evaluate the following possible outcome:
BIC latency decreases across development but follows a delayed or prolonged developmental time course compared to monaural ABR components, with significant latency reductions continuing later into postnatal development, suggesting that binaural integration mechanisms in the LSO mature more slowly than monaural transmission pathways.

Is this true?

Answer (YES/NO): NO